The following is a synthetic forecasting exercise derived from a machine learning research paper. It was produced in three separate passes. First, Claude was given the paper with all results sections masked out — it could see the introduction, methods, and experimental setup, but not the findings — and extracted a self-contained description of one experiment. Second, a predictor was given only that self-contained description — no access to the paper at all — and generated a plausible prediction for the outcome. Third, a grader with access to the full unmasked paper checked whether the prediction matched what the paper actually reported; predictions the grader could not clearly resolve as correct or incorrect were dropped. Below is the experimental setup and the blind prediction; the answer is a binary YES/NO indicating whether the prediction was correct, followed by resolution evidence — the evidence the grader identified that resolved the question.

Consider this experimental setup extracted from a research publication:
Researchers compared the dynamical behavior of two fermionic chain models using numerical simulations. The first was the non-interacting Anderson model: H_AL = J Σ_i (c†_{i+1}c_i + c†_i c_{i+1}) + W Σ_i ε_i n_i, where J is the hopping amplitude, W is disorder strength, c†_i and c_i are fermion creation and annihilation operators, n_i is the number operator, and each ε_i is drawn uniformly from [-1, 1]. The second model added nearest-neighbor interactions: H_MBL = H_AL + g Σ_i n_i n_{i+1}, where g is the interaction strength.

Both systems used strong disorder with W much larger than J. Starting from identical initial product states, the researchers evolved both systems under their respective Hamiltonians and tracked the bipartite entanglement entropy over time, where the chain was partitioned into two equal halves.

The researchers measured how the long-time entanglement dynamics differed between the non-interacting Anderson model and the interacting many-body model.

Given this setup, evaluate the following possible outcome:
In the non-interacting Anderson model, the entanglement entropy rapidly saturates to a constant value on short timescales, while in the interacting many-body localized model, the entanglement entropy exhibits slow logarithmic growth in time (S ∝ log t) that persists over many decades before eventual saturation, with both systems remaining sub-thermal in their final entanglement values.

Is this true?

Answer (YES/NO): YES